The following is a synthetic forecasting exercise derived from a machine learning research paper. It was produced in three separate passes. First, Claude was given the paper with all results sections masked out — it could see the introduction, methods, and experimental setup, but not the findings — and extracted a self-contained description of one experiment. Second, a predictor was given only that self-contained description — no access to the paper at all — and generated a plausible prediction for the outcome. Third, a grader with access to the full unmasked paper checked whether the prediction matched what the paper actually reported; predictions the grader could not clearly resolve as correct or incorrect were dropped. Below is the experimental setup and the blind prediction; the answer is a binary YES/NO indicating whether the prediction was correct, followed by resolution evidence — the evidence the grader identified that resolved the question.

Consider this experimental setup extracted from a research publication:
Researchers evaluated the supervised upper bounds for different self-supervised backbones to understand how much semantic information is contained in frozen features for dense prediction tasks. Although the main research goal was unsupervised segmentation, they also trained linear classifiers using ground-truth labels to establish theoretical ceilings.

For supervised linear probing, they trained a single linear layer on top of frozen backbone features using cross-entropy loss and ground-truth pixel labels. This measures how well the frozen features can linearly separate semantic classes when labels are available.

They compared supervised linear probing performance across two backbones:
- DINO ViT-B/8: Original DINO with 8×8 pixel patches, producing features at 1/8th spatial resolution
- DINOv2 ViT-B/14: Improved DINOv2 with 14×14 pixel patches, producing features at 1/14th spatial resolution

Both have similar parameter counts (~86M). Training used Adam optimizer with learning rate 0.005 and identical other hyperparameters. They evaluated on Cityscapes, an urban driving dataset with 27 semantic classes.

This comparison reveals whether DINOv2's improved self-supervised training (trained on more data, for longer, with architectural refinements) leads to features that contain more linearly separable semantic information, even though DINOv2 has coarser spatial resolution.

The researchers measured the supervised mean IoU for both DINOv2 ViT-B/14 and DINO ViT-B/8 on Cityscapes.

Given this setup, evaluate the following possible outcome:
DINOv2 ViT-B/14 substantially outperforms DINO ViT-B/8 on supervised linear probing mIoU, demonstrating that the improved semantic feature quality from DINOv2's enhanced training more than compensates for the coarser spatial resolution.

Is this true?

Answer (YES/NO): YES